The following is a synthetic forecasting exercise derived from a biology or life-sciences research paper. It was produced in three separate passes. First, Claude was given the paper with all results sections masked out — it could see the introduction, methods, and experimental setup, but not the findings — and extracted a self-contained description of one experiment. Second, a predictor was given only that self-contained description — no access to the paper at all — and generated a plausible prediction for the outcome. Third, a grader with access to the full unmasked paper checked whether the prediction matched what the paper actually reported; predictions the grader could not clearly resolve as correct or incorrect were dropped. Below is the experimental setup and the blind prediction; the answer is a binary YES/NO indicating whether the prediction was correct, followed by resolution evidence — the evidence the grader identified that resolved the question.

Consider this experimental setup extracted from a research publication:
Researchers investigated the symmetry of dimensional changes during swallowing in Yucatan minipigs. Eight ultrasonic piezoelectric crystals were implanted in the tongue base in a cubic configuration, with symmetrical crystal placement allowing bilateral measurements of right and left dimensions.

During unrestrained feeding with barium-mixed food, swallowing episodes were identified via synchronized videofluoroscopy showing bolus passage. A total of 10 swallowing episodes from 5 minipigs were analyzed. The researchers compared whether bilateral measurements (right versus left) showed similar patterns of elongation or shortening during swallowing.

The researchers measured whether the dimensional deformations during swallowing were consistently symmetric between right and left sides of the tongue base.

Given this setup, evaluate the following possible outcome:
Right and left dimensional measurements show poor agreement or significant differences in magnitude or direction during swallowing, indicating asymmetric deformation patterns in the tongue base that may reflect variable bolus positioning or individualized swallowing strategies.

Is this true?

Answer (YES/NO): NO